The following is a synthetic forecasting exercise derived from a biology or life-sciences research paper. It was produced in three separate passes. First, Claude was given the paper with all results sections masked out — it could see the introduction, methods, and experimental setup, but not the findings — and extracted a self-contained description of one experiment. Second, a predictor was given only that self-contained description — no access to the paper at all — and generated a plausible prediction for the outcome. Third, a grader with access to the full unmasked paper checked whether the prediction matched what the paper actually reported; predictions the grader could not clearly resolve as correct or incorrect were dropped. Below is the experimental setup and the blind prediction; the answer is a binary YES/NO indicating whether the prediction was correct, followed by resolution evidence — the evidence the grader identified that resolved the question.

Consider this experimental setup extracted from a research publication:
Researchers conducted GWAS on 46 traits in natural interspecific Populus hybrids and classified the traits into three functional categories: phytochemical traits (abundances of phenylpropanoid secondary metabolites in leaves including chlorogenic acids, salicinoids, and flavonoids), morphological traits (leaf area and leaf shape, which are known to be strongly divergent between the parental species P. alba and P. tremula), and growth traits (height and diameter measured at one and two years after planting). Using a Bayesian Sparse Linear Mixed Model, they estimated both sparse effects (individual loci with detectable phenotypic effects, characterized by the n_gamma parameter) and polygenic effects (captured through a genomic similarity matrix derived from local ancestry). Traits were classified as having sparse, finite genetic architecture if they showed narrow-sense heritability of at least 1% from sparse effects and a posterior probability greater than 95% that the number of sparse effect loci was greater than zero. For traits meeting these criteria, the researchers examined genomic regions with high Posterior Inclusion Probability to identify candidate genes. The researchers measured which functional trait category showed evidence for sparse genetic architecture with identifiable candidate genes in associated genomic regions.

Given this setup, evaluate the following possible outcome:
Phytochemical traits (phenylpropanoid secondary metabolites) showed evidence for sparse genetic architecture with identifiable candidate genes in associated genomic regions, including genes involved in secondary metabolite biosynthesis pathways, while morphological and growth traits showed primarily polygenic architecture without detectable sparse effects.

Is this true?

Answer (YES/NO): YES